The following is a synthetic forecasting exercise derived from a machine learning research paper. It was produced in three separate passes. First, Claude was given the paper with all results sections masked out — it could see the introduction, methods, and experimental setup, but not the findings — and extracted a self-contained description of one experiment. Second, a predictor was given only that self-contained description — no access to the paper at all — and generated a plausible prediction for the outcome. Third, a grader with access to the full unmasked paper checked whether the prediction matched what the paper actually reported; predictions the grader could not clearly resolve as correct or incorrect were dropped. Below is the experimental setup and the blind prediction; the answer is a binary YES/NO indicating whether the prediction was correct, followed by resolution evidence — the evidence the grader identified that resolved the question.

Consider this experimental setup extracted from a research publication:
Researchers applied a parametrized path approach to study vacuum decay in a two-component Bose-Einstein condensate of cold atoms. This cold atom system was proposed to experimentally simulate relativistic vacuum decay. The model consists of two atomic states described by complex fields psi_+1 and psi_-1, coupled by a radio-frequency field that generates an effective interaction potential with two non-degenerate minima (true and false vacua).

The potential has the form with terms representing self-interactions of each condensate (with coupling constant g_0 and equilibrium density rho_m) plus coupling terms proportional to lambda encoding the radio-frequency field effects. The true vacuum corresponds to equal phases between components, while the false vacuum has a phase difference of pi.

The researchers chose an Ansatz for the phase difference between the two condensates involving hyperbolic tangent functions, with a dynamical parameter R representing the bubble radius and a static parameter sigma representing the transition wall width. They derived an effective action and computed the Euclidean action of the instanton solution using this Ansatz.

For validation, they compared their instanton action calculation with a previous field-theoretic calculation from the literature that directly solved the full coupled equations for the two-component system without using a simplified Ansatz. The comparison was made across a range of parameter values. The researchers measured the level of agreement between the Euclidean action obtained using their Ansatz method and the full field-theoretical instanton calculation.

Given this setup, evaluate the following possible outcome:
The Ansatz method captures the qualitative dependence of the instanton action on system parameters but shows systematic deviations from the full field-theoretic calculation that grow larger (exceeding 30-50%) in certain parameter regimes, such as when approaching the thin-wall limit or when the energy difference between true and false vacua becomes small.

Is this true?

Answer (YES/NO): NO